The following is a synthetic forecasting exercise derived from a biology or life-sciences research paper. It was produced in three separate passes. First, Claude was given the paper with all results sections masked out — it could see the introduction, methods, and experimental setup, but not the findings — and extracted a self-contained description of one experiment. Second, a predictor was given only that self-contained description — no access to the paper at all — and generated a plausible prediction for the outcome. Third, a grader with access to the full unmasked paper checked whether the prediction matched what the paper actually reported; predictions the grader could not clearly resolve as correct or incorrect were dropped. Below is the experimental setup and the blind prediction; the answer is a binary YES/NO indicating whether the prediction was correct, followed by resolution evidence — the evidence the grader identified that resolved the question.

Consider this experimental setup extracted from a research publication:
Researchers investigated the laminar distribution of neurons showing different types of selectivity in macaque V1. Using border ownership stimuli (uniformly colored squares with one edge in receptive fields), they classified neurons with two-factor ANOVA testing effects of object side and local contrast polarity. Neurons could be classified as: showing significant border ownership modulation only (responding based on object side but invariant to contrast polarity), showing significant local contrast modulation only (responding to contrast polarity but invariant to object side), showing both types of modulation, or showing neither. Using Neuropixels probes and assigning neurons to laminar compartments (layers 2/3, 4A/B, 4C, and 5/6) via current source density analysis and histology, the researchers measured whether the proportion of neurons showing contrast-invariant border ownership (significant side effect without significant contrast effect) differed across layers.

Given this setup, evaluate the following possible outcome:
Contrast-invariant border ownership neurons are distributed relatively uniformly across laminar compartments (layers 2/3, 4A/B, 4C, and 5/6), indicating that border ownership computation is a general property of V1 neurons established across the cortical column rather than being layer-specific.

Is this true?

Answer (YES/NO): NO